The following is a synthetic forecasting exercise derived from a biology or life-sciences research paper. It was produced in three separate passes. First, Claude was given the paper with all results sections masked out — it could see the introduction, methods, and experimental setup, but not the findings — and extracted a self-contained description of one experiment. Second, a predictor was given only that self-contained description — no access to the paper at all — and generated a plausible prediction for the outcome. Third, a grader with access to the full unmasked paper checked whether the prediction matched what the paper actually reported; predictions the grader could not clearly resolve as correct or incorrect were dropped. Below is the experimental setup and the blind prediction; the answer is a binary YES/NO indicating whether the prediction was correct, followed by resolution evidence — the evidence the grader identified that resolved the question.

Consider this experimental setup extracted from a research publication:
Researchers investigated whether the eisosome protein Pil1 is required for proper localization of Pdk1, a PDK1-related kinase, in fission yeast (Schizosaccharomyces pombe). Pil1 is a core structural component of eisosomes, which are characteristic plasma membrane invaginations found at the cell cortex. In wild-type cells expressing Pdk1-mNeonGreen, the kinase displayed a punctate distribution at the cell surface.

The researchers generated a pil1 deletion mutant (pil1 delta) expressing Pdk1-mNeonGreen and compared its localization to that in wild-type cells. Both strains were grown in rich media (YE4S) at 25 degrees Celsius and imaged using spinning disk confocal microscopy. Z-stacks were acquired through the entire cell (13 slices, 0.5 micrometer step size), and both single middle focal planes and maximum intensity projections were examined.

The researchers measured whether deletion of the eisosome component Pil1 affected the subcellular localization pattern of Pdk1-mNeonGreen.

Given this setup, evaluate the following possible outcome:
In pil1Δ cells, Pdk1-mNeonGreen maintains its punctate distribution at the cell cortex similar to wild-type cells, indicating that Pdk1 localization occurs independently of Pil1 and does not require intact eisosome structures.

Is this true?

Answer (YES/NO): NO